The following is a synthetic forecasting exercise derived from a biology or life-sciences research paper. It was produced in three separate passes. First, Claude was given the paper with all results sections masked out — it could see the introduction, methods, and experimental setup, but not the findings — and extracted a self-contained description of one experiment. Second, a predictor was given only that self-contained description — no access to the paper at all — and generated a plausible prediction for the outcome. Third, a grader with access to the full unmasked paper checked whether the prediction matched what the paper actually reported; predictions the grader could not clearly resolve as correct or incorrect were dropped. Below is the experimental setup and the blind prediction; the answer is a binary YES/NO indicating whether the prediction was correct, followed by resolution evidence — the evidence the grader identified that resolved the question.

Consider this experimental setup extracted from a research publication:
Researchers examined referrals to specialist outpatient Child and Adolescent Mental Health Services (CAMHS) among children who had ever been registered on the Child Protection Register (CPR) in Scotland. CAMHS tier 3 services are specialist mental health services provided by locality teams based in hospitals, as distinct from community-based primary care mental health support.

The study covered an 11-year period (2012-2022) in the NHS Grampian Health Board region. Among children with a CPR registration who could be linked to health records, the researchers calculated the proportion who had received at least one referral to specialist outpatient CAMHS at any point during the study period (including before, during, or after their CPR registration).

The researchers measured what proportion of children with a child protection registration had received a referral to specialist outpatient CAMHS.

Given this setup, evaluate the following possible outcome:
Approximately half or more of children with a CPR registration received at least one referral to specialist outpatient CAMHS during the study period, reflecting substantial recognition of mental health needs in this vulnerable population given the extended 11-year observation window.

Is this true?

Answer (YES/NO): NO